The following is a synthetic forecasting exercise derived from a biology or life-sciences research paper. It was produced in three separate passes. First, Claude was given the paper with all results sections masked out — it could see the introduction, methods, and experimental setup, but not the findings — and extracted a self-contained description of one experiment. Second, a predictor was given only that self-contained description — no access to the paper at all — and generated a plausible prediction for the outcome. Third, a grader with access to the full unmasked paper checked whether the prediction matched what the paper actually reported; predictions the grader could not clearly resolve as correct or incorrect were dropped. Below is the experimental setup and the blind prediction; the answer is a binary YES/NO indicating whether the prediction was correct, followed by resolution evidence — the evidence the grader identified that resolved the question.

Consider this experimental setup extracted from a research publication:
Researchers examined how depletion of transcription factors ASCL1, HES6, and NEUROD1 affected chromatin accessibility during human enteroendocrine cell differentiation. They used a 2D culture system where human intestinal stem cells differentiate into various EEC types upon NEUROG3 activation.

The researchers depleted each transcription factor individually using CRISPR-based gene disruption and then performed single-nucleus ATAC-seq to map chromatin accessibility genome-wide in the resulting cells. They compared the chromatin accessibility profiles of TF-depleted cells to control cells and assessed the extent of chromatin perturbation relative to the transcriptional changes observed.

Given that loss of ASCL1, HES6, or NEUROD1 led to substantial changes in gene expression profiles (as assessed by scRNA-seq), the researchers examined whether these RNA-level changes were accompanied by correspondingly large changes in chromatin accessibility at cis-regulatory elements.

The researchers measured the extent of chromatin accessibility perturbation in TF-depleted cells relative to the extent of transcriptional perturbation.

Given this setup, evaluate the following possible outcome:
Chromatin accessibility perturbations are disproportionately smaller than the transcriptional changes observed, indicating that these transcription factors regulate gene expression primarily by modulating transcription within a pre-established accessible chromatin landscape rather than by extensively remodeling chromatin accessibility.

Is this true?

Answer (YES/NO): YES